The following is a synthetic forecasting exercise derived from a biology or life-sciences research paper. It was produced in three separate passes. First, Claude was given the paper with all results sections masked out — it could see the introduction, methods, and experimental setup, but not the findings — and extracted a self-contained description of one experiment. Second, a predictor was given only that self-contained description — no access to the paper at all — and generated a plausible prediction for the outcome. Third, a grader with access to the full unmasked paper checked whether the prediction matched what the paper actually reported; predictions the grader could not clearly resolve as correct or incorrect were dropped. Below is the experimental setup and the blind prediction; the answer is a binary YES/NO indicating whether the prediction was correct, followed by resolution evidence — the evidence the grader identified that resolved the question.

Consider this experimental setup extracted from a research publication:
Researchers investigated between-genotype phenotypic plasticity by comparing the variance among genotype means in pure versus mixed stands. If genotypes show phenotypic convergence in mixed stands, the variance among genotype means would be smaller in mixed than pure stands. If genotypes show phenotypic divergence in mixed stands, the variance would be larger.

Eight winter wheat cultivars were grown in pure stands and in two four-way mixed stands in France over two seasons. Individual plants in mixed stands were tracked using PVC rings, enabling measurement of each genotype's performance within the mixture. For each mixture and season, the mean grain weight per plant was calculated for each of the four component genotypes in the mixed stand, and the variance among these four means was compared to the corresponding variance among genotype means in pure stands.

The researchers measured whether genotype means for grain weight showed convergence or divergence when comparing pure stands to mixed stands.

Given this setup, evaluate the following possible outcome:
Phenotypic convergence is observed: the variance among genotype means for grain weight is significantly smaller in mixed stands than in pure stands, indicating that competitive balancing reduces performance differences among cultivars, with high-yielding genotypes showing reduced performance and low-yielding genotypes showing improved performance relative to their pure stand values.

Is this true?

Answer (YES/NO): NO